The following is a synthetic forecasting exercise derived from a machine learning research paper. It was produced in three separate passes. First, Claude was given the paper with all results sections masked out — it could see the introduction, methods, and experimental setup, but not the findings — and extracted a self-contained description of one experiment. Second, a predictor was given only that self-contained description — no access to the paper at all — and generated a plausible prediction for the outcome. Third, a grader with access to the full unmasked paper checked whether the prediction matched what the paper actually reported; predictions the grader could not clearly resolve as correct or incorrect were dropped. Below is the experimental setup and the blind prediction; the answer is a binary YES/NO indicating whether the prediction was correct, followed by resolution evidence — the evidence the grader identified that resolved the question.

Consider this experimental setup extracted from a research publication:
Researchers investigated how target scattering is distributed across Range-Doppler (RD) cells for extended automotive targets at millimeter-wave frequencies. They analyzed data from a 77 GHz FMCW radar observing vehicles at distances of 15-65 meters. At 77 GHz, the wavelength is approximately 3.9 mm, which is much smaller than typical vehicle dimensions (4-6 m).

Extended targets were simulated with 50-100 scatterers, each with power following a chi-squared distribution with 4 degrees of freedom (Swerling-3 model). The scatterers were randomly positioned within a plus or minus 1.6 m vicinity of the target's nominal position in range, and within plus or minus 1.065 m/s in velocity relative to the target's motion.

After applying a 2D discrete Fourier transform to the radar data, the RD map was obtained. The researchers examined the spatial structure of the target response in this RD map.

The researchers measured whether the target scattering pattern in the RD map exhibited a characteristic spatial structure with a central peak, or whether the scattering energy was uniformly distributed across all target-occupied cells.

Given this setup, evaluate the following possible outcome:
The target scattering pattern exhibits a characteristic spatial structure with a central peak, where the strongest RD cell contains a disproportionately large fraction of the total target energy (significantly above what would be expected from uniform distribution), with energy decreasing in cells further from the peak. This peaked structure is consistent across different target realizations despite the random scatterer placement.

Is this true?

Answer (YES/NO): YES